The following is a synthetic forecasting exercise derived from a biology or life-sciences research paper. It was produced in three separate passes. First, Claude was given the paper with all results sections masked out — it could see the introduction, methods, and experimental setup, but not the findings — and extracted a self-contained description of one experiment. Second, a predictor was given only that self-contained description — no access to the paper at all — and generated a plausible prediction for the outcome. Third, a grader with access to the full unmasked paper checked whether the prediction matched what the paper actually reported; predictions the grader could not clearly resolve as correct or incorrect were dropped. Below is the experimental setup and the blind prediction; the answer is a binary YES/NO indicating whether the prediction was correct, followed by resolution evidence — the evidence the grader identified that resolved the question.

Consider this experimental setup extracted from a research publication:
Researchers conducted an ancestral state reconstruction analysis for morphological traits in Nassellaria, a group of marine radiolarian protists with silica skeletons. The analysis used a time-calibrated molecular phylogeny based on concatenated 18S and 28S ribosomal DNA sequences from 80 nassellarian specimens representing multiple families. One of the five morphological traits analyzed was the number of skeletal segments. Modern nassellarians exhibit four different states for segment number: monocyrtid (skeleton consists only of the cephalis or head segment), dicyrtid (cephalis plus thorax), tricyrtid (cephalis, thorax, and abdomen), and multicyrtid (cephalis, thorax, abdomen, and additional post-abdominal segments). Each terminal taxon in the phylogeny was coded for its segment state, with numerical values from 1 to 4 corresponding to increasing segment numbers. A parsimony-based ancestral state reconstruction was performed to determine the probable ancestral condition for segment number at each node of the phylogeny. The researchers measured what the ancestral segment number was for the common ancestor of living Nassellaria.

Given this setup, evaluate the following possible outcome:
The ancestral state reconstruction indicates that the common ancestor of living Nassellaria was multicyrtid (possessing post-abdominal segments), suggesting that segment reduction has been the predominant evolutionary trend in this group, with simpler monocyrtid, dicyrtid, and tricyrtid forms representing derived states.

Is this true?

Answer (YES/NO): NO